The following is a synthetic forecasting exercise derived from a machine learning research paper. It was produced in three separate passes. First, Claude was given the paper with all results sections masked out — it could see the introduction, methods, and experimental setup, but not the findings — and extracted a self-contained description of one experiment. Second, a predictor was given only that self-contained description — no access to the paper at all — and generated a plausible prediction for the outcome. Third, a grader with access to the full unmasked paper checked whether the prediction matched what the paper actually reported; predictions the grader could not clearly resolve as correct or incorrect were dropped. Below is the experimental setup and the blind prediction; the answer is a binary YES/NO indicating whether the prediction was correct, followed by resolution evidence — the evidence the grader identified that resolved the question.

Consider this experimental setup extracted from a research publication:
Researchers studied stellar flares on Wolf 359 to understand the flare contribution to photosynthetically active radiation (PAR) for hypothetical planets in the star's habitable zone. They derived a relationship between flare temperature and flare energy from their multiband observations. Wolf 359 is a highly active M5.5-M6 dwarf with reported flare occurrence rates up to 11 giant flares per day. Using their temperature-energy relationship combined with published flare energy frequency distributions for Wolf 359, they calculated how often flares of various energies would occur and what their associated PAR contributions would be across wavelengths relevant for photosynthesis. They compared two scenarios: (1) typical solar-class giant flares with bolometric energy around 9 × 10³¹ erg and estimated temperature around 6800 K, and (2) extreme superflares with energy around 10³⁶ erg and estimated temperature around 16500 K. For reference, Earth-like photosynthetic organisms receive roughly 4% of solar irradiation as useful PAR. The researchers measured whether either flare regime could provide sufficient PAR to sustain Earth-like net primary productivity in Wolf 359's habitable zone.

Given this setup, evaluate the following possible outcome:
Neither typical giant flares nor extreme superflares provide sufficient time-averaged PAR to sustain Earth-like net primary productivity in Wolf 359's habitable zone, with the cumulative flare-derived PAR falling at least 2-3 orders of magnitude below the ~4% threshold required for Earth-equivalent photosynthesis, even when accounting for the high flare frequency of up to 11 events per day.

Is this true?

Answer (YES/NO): YES